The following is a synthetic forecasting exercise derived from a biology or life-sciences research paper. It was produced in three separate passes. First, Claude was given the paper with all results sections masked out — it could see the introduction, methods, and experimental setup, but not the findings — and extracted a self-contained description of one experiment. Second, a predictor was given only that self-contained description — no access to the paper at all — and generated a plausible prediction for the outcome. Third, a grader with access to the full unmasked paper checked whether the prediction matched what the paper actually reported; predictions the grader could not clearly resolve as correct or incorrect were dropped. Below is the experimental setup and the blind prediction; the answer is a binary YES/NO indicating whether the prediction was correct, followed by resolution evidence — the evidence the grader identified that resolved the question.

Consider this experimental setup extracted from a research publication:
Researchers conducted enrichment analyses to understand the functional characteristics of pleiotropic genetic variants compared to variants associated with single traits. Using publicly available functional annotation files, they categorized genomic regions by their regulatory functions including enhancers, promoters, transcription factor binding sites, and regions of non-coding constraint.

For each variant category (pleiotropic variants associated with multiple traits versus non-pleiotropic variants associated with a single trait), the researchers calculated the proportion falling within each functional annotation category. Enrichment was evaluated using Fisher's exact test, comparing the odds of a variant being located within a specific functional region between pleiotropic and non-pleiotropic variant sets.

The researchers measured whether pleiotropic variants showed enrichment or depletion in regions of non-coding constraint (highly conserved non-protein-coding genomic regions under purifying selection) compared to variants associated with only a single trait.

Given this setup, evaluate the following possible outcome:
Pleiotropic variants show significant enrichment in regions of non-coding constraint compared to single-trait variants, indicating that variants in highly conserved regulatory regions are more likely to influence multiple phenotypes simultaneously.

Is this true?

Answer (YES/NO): YES